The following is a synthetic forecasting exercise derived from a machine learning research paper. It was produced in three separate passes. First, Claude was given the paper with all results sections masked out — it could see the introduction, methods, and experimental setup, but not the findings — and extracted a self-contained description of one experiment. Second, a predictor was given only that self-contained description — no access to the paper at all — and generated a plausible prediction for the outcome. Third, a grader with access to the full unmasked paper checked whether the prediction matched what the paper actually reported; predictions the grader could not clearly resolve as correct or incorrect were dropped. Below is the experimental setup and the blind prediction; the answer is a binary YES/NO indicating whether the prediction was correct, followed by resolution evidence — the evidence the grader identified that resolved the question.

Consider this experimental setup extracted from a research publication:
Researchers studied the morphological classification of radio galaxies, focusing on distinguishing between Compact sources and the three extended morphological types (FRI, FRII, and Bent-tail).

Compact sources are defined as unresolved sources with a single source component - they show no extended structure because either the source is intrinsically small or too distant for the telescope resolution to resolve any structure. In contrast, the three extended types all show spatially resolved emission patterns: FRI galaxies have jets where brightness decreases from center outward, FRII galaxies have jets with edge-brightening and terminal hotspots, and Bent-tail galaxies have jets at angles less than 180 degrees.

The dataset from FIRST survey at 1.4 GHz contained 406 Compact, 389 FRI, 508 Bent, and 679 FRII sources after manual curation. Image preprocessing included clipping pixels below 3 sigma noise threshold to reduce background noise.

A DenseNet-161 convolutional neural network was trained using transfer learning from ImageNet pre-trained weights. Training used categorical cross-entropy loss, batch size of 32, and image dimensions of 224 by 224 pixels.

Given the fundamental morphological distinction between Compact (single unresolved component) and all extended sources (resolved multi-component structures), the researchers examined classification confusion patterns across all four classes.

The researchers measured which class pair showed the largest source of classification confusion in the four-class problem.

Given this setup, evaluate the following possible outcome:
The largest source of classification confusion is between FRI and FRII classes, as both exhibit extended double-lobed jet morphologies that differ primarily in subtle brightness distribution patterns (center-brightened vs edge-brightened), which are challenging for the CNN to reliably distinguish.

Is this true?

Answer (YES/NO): NO